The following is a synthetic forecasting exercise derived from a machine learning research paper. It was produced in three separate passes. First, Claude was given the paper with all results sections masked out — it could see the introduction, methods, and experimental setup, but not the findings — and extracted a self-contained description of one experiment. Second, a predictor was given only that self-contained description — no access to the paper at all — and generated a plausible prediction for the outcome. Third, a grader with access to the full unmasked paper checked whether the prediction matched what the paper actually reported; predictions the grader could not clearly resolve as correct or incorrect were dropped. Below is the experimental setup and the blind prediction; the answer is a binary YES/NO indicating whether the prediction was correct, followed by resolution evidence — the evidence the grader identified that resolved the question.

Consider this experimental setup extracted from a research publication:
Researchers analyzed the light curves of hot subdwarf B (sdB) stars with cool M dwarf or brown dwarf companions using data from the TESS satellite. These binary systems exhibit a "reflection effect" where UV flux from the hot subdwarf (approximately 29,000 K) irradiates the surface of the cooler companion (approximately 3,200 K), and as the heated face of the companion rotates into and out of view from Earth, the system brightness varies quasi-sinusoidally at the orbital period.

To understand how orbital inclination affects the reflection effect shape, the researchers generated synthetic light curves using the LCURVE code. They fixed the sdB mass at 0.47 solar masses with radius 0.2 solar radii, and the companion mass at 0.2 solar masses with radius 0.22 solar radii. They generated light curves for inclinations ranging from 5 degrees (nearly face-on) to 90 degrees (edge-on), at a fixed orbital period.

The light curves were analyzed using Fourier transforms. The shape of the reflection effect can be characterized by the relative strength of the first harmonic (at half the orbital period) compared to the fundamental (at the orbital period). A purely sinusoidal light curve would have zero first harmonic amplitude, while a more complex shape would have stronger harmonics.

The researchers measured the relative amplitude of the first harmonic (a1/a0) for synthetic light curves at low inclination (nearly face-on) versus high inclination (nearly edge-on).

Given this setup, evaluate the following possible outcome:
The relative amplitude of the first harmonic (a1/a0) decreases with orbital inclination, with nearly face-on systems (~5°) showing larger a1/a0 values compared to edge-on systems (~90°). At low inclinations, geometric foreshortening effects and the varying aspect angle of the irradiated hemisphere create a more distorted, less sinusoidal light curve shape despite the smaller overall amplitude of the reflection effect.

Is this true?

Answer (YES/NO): NO